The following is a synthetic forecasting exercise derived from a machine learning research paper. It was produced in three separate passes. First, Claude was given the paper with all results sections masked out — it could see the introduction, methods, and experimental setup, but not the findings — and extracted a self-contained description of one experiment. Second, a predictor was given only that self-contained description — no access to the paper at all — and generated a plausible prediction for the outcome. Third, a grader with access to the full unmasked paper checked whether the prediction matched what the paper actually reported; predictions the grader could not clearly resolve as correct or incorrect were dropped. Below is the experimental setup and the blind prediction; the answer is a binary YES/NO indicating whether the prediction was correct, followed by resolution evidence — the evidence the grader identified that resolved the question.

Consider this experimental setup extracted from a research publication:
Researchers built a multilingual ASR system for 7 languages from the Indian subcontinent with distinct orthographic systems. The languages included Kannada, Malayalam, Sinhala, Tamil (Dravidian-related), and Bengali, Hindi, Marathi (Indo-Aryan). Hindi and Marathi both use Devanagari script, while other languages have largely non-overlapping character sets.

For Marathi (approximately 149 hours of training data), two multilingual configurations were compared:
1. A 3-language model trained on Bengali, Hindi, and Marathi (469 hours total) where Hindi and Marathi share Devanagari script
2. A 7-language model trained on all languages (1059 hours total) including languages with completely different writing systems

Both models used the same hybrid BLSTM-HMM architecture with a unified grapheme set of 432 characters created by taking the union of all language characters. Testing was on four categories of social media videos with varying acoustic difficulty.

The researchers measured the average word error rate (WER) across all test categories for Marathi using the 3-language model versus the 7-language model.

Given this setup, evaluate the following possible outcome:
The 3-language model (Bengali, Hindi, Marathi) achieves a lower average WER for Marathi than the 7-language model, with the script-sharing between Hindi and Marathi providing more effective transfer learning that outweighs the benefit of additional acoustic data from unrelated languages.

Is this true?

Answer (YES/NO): YES